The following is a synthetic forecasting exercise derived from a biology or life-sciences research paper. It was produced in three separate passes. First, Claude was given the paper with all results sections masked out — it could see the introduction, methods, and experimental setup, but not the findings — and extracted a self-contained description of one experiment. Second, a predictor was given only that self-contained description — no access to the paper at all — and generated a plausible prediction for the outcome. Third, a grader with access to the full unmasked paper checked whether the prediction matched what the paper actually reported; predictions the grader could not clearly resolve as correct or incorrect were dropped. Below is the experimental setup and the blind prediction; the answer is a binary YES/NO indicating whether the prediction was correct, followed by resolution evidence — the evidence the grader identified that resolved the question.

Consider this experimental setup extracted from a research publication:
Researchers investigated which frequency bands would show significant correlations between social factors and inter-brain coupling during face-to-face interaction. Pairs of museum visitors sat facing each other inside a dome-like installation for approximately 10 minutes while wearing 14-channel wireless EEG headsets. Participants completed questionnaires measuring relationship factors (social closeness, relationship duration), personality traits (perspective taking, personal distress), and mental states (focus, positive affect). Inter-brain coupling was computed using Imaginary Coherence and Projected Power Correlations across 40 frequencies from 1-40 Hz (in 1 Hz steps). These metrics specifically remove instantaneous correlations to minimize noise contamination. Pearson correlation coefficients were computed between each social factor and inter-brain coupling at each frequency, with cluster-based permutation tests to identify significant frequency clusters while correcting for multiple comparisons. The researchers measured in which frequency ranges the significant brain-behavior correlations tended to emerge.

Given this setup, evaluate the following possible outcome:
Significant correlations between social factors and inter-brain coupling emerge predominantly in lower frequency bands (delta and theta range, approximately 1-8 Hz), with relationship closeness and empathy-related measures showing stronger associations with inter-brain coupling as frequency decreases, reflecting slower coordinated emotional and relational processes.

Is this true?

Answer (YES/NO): NO